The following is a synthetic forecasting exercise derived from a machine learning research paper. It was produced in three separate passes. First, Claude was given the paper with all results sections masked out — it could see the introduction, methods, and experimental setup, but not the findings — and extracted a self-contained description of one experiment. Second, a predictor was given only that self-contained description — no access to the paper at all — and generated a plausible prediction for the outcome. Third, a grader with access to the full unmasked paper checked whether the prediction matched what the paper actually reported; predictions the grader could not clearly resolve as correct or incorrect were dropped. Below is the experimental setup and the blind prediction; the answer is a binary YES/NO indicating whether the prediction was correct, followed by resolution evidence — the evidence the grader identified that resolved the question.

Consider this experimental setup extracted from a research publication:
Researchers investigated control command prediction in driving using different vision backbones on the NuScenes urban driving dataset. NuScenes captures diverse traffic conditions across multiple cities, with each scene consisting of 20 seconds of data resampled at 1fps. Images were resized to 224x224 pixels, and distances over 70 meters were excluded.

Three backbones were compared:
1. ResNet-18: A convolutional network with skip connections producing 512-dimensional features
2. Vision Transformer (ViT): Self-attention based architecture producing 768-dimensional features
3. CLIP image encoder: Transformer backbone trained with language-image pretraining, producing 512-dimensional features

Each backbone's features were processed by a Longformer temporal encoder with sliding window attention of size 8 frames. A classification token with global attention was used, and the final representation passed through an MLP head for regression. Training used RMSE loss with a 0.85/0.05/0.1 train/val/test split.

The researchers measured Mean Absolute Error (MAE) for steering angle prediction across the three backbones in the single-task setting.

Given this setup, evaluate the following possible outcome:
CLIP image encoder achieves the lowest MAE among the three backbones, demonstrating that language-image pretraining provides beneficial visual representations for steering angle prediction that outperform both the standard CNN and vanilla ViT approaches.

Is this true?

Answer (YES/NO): YES